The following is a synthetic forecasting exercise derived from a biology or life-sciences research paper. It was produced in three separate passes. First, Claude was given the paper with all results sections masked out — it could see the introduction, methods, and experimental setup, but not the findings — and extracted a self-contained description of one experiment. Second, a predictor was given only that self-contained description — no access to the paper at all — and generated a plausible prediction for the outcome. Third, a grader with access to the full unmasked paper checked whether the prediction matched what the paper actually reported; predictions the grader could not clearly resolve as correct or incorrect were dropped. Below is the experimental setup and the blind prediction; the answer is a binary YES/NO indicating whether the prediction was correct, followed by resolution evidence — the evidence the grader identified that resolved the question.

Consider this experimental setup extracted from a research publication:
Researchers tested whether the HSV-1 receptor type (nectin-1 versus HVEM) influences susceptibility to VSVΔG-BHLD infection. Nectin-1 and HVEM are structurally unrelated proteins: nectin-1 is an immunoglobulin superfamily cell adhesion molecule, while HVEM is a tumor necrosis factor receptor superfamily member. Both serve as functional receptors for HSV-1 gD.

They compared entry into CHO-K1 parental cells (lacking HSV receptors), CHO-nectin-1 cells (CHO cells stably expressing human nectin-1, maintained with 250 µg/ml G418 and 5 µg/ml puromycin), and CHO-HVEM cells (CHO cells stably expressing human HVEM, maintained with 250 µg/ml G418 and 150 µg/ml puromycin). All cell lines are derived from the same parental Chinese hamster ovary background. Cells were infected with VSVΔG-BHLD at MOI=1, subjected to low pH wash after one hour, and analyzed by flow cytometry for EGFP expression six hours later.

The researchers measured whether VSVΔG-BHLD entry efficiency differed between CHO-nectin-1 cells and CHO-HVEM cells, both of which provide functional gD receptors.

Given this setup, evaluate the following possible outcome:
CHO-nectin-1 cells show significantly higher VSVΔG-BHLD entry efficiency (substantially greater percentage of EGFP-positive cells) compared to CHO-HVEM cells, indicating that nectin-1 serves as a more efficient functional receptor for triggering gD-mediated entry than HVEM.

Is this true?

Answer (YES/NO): NO